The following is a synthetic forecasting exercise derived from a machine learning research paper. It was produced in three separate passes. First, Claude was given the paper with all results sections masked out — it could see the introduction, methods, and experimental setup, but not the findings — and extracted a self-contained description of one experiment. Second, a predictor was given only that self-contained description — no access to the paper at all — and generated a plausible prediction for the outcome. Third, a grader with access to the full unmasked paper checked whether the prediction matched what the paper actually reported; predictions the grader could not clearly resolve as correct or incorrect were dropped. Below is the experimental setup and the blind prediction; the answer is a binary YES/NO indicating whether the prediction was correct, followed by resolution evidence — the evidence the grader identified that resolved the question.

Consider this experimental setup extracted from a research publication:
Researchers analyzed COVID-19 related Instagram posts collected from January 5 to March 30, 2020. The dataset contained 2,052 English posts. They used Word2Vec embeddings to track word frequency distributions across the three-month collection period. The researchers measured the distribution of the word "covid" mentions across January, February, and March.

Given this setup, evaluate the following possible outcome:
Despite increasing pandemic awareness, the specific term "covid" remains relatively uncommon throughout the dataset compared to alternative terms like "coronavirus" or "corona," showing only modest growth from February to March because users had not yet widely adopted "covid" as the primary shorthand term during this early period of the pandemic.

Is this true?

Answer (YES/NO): NO